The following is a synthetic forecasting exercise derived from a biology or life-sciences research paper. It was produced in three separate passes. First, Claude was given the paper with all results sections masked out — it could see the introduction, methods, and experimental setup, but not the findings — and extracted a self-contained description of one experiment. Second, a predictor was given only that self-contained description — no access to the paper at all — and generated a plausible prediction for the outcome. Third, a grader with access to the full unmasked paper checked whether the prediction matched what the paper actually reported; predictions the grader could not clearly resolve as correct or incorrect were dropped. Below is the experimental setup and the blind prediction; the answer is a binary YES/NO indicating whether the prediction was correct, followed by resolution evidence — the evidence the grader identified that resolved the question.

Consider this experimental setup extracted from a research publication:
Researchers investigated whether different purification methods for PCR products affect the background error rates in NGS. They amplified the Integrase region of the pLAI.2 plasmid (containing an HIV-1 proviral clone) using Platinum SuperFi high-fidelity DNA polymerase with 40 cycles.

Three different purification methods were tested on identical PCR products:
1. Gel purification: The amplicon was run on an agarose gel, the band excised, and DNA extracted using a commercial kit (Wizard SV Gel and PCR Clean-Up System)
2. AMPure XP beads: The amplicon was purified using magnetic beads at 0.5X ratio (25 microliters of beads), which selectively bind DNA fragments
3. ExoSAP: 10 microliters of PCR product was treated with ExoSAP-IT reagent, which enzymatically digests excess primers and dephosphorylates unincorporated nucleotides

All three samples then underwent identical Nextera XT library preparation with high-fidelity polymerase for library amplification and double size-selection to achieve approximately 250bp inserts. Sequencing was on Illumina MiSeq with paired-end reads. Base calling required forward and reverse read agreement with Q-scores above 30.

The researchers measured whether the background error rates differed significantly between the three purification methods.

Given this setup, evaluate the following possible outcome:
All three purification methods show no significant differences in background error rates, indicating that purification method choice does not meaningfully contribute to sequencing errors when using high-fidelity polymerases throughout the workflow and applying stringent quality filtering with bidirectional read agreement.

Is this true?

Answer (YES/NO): NO